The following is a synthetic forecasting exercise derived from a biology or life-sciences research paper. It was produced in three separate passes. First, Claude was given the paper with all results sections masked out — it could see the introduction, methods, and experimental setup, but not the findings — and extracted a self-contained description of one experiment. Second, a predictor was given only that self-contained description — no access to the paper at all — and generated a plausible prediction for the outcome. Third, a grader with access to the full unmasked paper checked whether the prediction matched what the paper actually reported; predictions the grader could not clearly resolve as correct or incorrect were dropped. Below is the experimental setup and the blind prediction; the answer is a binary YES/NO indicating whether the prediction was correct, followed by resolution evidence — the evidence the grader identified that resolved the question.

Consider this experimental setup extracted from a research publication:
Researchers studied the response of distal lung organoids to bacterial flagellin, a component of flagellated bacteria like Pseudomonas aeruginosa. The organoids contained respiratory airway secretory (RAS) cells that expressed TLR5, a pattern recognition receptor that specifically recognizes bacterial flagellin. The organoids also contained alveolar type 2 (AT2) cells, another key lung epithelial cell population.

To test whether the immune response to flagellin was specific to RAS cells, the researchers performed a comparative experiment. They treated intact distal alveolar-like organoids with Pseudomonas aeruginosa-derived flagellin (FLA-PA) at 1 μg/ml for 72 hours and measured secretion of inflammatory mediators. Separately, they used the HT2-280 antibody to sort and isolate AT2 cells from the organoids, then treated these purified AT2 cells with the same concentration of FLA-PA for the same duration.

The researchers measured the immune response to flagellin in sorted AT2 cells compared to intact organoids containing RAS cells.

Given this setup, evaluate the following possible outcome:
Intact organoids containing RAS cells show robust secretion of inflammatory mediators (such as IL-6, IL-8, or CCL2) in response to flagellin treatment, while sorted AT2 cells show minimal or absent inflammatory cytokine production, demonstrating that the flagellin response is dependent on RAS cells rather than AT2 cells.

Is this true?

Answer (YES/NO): YES